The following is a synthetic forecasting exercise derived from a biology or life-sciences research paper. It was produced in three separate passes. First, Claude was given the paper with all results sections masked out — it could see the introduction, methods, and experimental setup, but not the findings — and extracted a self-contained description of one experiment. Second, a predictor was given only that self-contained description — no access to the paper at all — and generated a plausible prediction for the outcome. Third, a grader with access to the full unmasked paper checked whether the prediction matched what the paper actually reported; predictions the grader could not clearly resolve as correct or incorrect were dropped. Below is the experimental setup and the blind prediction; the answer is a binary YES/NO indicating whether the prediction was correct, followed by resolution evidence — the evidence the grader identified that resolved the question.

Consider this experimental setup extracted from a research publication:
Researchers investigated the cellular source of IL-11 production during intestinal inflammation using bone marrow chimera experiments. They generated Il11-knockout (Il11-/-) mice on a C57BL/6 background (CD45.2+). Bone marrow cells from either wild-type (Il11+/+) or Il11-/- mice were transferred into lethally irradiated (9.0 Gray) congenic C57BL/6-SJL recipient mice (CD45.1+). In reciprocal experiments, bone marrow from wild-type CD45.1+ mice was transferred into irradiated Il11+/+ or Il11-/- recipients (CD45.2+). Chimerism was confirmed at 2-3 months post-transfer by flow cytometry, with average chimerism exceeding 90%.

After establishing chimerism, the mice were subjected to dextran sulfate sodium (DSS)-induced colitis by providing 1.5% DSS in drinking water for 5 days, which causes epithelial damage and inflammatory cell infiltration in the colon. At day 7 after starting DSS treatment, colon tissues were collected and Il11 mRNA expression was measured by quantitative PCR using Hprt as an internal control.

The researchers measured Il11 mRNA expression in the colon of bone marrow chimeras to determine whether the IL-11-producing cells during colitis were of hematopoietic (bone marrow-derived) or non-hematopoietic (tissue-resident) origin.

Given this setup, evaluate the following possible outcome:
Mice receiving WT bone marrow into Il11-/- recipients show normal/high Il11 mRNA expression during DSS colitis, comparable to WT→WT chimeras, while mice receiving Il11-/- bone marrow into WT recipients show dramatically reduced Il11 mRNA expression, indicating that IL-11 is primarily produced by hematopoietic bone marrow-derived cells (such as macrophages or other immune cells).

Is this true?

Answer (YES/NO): NO